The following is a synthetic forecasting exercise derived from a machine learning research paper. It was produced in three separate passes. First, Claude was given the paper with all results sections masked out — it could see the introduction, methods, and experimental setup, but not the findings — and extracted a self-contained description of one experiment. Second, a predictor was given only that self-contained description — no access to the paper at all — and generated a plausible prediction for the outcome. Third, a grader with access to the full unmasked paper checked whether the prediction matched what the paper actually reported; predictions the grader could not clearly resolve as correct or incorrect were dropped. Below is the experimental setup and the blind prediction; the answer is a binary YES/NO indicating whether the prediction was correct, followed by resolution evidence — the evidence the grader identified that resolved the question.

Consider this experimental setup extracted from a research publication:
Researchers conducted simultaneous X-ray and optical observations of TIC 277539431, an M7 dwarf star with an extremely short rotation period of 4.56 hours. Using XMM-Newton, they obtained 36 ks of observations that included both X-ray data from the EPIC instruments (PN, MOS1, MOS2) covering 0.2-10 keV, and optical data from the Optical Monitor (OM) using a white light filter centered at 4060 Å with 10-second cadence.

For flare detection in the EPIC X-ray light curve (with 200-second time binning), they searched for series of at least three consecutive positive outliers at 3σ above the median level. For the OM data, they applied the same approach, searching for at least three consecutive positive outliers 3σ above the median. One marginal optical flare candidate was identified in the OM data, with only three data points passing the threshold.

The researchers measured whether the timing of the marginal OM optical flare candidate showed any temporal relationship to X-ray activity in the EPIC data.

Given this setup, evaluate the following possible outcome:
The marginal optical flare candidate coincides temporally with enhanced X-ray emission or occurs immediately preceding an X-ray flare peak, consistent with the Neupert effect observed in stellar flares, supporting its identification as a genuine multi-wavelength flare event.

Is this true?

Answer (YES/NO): YES